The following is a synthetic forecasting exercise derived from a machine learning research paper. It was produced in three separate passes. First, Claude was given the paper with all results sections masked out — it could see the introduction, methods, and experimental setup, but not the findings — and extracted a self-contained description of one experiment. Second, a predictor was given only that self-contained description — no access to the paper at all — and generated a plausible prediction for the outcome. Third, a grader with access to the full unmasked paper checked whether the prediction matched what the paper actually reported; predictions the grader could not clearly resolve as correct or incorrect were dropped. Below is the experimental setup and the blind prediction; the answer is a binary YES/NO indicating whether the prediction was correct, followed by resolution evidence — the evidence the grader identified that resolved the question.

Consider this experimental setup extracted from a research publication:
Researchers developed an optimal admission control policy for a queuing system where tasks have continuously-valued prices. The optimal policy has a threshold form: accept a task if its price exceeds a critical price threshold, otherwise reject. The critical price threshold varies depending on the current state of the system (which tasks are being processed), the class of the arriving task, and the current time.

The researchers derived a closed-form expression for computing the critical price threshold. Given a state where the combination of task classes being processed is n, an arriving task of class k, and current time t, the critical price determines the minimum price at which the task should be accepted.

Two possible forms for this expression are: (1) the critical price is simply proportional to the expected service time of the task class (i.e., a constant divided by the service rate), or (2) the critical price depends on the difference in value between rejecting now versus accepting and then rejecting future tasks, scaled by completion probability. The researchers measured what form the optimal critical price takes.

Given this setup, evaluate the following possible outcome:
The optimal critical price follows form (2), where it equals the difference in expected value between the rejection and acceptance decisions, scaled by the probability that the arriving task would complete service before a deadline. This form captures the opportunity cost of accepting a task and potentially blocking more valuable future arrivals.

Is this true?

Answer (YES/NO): NO